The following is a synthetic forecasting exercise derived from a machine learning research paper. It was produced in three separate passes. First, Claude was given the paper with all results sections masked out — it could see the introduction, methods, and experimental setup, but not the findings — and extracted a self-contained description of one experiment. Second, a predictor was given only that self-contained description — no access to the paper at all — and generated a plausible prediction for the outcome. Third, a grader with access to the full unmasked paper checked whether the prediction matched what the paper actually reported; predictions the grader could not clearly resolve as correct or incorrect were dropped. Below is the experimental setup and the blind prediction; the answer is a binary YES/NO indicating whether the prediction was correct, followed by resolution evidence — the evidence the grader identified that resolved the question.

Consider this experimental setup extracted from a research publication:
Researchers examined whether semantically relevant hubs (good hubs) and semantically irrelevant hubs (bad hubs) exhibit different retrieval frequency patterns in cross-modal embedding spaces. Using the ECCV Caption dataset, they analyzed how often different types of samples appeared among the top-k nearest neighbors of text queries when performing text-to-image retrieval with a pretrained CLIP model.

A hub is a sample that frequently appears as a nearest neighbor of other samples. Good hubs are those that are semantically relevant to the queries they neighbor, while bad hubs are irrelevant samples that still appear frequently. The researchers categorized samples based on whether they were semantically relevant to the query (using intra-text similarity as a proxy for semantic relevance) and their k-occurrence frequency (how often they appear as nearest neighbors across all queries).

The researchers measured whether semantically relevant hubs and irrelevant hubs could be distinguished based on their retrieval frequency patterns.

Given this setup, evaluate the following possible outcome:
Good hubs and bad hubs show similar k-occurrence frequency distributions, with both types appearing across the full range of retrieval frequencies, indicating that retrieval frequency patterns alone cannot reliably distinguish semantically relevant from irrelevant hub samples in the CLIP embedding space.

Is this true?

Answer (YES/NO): NO